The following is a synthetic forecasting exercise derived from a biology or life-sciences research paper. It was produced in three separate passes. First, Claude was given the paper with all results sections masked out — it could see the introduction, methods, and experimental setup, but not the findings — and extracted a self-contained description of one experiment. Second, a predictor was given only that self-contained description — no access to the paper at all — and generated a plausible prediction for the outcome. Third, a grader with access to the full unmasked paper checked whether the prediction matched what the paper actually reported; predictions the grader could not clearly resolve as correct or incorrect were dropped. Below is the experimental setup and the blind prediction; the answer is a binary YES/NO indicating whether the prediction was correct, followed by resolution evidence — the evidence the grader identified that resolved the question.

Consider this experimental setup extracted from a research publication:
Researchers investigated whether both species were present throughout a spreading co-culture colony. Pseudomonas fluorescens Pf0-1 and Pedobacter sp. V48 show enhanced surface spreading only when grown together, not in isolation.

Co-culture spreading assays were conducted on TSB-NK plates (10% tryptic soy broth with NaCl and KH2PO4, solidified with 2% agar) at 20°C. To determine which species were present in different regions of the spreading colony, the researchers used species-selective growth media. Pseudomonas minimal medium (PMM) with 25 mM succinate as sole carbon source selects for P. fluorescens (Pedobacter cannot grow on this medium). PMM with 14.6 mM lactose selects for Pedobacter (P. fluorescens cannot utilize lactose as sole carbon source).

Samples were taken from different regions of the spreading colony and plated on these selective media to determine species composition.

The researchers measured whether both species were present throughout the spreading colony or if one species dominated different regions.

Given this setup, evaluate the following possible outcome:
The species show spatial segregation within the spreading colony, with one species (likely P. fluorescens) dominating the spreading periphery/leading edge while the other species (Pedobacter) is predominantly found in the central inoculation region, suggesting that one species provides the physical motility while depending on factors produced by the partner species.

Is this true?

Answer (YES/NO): NO